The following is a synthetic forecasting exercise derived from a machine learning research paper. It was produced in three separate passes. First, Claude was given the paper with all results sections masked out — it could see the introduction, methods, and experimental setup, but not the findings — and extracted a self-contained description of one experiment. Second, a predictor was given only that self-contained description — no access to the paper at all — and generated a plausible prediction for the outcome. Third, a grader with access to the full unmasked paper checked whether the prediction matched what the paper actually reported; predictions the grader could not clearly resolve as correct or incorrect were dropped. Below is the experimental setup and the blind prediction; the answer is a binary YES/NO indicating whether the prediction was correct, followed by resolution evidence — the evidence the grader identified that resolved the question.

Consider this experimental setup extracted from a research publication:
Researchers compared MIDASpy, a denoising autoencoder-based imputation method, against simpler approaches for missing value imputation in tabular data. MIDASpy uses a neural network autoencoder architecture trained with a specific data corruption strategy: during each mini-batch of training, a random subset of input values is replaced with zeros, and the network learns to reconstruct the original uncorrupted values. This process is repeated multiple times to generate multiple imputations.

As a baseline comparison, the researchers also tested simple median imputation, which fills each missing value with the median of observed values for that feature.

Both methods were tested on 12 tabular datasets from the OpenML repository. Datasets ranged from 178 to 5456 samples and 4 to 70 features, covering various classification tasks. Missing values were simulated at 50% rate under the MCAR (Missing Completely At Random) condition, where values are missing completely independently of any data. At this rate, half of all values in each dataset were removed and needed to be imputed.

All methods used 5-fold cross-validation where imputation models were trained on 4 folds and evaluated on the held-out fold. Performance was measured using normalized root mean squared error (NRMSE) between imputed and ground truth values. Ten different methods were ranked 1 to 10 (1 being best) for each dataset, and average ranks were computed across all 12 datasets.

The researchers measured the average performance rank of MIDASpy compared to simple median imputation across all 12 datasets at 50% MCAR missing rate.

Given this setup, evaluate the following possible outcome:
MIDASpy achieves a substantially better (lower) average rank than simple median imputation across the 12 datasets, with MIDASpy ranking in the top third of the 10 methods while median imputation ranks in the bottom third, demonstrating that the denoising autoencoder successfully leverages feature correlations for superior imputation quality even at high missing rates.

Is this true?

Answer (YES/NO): NO